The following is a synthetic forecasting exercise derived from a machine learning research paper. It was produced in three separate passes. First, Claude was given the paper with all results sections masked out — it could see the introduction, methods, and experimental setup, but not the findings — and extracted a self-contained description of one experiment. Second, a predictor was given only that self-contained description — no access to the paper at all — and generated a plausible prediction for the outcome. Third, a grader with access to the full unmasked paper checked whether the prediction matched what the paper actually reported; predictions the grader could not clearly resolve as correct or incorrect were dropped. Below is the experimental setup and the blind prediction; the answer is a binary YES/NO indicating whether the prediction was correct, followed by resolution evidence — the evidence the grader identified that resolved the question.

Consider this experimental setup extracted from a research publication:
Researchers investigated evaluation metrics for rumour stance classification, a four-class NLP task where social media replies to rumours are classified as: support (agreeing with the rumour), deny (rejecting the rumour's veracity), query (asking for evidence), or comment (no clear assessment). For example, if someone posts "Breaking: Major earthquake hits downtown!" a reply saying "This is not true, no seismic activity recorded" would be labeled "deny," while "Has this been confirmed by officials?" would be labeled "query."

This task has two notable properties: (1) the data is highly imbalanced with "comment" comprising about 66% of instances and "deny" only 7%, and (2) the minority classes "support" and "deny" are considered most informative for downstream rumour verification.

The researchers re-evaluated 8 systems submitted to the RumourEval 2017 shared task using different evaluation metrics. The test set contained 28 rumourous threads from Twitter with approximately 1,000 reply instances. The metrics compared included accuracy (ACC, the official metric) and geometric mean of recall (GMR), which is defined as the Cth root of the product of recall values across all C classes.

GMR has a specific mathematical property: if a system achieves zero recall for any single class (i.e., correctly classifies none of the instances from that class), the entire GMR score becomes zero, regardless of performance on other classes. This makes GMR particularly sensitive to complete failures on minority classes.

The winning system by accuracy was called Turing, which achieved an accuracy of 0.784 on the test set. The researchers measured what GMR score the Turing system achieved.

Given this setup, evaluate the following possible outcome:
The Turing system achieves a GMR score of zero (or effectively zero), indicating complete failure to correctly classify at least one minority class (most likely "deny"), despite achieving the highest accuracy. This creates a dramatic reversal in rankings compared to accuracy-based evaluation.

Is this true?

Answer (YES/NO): YES